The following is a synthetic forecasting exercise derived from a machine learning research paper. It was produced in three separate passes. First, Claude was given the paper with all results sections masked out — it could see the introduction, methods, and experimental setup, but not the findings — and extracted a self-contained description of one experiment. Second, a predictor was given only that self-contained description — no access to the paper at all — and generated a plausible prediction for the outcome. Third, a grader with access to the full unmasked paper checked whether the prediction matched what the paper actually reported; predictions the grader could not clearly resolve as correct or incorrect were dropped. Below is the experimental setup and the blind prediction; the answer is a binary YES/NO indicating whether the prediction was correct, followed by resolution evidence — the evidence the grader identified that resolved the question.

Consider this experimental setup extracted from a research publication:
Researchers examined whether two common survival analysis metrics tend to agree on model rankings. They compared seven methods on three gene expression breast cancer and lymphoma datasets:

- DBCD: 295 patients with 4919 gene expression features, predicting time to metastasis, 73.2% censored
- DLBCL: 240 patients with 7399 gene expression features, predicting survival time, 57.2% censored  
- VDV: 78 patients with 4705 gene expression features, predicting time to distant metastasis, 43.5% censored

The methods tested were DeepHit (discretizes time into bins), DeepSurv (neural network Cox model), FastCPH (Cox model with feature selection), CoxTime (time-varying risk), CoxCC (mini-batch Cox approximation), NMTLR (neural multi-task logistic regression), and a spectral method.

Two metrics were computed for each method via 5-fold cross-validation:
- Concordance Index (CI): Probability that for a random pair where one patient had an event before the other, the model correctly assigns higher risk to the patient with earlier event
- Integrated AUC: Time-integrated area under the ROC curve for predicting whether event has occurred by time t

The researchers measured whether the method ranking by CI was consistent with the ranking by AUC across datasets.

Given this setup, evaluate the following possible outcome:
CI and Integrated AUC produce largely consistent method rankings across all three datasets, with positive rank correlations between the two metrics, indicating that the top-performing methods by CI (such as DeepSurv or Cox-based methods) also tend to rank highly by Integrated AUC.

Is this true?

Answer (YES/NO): NO